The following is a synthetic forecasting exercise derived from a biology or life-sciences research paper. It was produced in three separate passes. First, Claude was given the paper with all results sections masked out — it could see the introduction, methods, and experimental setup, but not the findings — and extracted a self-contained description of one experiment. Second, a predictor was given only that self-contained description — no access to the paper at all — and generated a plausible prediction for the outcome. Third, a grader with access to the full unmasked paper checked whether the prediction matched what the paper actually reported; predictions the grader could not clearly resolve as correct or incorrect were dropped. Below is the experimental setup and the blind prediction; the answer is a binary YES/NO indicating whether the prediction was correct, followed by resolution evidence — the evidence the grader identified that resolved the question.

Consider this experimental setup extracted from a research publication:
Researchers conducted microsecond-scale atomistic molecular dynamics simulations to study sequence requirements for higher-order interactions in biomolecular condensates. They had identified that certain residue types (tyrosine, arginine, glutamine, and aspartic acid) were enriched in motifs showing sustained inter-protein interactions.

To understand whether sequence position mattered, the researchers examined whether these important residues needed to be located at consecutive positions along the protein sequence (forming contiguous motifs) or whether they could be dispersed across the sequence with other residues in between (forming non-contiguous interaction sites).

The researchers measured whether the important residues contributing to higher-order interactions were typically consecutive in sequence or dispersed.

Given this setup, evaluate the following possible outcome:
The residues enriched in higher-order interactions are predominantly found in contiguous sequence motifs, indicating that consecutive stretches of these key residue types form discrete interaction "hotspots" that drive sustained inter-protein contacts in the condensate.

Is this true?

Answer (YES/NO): YES